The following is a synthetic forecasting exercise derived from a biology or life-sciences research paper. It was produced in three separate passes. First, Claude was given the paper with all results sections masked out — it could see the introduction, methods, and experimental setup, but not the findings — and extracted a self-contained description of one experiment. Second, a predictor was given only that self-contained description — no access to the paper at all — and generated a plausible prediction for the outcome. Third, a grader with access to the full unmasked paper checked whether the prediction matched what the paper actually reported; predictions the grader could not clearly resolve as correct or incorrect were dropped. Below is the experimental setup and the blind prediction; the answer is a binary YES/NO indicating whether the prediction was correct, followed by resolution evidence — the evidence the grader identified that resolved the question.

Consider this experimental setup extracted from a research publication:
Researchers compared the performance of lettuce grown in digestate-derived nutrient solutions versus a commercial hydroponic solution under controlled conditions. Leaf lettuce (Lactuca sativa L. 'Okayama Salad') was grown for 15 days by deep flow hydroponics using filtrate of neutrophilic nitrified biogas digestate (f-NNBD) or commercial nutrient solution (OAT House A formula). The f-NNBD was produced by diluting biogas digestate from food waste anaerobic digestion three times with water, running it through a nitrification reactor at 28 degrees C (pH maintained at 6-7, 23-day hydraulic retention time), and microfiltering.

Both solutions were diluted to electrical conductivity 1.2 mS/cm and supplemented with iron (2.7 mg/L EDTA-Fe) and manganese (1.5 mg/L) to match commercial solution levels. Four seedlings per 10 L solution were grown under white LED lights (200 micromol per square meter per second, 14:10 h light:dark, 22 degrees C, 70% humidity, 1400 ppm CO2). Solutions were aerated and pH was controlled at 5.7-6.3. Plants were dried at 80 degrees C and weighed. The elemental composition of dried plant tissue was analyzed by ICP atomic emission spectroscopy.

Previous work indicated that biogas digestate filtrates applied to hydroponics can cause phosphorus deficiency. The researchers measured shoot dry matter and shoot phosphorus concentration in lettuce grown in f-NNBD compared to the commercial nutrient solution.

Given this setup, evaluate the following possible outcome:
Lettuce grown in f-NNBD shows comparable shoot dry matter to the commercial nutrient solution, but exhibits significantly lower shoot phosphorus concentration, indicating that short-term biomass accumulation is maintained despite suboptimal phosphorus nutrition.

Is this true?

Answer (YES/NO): NO